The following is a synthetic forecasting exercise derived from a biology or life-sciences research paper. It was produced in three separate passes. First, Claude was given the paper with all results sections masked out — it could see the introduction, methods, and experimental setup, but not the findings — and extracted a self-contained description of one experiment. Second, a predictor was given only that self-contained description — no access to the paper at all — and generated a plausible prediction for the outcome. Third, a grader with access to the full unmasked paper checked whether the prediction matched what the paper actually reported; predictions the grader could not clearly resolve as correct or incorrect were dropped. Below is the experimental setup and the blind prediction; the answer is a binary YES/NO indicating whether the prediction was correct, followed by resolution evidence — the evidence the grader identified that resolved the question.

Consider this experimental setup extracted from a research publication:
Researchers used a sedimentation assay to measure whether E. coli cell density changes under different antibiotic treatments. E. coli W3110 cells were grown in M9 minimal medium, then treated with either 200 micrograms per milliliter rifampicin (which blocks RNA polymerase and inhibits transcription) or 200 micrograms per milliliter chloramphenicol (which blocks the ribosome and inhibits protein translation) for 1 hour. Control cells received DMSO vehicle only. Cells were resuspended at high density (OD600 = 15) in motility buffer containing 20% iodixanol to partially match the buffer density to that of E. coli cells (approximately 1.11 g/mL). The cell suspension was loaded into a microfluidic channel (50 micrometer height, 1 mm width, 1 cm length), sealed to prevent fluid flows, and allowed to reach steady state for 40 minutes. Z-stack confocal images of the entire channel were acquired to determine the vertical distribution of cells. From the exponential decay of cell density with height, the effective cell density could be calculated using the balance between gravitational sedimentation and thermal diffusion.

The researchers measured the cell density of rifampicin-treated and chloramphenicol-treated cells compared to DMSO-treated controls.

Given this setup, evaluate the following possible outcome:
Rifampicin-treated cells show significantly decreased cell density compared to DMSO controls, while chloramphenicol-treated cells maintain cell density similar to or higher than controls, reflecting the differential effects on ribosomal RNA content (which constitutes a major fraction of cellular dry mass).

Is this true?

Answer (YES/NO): NO